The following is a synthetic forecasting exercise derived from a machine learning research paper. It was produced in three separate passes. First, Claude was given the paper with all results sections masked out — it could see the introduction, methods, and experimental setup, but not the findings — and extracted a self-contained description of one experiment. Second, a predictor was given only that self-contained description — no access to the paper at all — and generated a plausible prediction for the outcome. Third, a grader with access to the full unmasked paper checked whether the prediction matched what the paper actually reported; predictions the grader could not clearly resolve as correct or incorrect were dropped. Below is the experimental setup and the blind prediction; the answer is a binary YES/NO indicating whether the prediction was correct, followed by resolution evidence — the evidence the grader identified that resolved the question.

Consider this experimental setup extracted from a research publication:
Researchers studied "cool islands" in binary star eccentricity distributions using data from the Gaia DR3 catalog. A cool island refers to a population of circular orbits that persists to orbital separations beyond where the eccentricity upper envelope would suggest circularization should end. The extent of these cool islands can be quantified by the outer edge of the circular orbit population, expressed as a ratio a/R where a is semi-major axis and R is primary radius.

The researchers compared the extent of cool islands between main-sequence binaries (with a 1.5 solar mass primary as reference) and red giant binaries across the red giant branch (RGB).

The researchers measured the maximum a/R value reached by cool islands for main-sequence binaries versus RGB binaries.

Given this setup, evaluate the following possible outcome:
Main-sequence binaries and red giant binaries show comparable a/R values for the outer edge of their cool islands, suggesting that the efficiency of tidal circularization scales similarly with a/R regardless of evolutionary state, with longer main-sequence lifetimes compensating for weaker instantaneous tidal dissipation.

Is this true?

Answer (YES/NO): NO